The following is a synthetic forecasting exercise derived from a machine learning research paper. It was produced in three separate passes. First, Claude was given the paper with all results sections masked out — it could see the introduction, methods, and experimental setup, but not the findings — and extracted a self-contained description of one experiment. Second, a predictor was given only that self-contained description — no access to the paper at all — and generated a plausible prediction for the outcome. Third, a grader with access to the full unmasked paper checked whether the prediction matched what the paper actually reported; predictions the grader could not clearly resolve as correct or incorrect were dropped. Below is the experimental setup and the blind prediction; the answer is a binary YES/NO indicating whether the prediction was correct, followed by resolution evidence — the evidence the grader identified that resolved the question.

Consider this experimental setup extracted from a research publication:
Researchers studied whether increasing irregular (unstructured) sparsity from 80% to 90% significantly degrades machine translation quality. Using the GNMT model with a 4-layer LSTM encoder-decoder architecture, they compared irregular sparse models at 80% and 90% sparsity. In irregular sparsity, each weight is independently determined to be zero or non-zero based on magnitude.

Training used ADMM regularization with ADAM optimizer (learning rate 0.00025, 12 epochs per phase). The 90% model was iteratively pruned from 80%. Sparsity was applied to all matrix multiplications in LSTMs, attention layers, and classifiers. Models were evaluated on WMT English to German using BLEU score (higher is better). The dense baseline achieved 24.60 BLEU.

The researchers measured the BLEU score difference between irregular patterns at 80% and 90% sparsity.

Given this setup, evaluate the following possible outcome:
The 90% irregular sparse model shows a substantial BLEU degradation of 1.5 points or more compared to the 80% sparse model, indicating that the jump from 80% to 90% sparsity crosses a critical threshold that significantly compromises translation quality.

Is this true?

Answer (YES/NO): NO